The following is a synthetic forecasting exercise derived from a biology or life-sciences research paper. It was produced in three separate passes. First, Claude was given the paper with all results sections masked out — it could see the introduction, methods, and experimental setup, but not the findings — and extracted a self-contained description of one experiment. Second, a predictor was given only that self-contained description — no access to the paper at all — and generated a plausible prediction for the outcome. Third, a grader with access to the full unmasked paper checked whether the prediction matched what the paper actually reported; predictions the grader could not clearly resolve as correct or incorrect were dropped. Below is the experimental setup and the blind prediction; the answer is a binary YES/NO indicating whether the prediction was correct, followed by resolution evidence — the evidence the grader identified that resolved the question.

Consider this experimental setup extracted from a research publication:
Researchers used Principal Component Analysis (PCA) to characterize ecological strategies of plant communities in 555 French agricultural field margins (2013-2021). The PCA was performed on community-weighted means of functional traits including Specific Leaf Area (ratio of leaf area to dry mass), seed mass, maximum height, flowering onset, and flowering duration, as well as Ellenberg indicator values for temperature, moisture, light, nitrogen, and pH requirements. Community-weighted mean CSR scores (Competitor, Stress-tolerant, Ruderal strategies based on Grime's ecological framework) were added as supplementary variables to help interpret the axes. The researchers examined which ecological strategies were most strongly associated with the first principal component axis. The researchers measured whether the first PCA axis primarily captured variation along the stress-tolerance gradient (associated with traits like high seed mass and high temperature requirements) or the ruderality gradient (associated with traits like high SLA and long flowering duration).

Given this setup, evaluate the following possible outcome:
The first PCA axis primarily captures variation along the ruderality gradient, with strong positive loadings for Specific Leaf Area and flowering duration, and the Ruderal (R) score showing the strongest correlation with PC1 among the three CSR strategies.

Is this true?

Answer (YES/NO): NO